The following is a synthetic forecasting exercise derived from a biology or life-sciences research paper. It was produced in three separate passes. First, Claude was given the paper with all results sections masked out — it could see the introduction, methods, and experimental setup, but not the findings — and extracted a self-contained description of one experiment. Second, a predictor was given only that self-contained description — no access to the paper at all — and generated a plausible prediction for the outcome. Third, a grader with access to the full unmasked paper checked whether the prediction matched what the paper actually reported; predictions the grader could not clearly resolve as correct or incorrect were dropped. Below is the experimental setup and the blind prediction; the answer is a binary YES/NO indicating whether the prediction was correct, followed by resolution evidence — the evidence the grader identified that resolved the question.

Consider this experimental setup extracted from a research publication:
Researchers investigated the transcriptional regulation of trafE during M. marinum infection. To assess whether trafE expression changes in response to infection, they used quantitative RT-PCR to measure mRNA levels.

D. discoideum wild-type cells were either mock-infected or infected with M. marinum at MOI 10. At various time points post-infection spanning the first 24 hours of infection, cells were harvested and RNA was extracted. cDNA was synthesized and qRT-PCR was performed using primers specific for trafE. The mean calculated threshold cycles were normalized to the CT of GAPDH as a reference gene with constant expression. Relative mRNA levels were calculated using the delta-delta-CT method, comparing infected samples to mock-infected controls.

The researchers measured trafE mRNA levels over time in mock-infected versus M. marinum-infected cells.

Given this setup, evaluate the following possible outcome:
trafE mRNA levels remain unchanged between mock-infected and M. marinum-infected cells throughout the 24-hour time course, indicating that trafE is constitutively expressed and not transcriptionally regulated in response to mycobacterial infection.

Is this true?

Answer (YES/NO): NO